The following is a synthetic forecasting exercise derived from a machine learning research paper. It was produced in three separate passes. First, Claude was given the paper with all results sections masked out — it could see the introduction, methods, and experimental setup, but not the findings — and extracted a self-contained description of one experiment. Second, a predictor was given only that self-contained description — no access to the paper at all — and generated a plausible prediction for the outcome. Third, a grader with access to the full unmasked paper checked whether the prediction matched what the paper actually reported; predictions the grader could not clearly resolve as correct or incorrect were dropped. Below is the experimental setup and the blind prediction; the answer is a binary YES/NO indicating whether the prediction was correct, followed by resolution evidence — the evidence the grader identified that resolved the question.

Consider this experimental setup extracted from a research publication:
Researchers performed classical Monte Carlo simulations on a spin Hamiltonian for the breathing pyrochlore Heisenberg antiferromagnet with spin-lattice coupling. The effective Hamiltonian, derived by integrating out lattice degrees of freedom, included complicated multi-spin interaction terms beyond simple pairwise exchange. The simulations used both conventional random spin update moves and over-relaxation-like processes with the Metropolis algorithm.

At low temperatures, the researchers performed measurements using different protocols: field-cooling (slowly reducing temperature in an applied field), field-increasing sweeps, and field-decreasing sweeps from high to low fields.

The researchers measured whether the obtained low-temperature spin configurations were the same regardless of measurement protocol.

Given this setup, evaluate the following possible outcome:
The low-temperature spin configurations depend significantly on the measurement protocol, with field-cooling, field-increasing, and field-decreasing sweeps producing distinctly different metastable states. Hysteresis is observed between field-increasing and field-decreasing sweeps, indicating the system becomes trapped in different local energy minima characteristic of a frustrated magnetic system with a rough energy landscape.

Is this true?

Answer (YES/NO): NO